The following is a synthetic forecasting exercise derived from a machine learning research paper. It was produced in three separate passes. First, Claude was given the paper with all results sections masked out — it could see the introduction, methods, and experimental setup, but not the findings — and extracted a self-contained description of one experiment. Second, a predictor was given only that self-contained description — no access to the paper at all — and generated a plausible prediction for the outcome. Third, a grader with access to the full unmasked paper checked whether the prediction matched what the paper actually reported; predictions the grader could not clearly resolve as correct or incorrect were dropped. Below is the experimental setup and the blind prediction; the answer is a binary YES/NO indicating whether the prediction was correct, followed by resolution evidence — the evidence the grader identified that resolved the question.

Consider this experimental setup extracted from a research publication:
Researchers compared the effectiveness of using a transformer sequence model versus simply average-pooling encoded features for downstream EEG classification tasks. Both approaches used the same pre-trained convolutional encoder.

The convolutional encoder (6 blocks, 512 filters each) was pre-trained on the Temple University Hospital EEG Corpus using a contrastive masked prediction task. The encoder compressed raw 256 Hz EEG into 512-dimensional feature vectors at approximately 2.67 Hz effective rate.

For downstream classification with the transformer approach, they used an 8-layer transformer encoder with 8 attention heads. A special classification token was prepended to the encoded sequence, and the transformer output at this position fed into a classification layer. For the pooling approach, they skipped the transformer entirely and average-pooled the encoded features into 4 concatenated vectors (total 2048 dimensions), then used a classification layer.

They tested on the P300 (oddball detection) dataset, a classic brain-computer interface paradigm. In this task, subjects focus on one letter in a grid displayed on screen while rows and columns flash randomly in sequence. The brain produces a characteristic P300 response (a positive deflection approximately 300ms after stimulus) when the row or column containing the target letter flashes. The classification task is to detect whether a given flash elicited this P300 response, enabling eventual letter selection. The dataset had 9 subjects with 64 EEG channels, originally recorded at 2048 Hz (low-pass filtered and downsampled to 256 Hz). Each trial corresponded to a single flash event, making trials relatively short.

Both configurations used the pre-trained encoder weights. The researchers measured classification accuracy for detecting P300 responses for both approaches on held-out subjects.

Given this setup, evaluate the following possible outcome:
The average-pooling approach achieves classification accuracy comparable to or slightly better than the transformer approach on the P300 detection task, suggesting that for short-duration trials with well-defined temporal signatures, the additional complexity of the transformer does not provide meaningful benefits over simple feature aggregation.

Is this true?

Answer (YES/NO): NO